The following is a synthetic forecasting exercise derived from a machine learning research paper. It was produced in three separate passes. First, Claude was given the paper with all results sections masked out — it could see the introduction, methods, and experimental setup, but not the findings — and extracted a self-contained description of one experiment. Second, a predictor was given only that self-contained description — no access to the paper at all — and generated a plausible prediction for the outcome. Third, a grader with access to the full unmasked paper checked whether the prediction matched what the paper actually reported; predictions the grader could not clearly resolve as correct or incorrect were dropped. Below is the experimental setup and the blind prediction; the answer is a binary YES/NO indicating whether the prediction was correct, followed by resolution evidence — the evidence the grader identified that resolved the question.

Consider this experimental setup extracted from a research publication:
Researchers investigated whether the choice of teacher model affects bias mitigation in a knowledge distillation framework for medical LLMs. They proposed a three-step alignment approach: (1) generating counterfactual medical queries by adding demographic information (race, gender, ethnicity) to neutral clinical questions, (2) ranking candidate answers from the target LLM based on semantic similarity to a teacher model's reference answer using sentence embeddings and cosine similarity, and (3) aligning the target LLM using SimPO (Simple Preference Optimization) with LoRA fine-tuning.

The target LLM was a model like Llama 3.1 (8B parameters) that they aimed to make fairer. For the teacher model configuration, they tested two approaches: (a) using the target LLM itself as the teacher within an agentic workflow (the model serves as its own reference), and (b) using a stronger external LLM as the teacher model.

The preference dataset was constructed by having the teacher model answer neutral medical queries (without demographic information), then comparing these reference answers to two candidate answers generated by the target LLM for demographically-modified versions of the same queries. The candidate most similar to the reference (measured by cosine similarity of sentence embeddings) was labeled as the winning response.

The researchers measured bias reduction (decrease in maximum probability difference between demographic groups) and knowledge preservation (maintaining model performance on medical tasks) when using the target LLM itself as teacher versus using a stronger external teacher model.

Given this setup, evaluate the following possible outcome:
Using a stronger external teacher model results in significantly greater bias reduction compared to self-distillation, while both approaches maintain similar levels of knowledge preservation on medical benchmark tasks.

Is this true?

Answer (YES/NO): NO